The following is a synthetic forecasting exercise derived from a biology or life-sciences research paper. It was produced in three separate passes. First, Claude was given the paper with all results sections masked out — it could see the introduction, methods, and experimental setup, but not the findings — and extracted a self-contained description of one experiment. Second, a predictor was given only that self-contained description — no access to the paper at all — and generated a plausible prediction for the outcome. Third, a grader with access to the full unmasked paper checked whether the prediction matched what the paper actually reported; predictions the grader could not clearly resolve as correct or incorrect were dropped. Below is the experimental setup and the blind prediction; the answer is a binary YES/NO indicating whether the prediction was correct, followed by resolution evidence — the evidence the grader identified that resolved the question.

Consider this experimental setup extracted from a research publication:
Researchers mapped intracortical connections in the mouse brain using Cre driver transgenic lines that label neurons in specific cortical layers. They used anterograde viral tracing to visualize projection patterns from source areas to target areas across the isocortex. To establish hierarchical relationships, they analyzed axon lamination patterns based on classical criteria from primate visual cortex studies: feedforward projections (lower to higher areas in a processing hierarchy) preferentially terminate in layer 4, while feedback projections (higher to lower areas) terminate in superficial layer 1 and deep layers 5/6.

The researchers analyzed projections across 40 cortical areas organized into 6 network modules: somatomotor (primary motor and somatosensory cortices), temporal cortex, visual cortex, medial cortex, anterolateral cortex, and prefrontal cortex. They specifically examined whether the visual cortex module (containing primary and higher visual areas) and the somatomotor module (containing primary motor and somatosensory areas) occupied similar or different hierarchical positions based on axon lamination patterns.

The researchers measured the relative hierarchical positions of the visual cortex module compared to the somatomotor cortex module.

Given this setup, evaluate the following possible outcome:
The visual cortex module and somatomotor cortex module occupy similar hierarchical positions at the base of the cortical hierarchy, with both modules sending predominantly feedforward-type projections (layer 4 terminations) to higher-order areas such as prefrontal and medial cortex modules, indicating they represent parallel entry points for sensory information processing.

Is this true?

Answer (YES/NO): NO